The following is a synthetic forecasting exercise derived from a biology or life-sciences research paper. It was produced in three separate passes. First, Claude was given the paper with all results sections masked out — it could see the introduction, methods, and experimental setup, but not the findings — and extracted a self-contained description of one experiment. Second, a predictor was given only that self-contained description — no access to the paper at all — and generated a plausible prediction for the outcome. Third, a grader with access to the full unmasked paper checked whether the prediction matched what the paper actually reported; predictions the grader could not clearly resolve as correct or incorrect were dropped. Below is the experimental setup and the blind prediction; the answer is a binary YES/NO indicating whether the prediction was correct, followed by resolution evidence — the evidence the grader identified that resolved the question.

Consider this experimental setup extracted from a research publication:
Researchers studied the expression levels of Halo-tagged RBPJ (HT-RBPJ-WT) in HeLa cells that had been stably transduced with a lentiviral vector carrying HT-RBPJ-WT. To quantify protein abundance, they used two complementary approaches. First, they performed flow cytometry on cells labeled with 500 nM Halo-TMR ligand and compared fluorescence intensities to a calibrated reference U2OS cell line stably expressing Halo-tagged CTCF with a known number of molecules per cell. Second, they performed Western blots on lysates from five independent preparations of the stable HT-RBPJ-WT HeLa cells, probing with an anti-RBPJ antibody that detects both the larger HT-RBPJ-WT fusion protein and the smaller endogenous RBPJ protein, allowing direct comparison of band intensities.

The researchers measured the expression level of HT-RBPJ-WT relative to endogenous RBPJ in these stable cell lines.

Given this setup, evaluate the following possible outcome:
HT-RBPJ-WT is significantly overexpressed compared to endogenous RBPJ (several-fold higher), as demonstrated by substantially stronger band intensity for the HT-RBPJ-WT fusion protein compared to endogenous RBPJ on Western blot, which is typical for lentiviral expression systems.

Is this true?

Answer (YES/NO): NO